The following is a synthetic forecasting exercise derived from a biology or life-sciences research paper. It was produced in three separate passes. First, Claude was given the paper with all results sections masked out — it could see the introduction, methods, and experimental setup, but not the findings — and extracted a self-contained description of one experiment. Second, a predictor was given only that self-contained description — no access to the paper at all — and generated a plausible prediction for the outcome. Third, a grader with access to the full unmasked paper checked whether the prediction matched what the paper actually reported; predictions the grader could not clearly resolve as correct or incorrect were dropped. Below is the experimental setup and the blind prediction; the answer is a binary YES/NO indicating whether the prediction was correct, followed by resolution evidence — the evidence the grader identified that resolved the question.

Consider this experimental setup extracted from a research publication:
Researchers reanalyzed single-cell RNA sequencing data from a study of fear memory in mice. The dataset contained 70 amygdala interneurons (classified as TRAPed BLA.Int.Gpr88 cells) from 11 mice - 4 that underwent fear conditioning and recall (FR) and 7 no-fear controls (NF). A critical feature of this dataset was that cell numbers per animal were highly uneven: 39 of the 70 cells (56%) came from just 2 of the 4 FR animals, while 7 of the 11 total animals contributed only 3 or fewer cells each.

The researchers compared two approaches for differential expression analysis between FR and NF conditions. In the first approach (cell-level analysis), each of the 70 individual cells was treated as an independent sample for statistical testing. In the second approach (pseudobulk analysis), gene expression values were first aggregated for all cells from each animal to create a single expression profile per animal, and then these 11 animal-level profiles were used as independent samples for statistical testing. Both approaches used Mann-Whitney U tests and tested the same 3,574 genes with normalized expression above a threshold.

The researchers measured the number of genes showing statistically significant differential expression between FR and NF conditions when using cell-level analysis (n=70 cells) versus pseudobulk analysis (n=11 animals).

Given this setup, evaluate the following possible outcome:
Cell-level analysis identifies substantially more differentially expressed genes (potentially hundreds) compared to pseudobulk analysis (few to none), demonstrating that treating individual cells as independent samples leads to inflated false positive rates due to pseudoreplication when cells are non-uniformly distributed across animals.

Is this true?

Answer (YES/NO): YES